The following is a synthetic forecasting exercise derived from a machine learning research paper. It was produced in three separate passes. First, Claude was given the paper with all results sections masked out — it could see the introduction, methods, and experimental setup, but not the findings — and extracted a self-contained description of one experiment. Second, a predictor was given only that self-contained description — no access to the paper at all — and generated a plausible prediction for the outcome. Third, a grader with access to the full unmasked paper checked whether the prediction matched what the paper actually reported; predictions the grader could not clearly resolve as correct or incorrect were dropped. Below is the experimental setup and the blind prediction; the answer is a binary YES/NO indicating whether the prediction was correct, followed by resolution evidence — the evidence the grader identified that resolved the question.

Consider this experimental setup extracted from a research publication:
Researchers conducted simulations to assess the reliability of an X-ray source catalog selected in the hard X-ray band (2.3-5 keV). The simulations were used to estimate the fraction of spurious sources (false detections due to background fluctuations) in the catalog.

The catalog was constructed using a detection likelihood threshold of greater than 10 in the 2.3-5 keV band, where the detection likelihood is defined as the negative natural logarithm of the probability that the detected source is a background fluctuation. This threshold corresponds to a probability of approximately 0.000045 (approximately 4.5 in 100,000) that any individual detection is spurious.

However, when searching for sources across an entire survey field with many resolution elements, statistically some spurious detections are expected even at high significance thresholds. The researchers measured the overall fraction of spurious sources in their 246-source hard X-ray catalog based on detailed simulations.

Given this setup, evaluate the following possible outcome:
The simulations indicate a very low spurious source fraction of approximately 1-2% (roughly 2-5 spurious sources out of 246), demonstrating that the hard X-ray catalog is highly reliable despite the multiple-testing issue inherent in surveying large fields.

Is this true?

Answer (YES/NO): NO